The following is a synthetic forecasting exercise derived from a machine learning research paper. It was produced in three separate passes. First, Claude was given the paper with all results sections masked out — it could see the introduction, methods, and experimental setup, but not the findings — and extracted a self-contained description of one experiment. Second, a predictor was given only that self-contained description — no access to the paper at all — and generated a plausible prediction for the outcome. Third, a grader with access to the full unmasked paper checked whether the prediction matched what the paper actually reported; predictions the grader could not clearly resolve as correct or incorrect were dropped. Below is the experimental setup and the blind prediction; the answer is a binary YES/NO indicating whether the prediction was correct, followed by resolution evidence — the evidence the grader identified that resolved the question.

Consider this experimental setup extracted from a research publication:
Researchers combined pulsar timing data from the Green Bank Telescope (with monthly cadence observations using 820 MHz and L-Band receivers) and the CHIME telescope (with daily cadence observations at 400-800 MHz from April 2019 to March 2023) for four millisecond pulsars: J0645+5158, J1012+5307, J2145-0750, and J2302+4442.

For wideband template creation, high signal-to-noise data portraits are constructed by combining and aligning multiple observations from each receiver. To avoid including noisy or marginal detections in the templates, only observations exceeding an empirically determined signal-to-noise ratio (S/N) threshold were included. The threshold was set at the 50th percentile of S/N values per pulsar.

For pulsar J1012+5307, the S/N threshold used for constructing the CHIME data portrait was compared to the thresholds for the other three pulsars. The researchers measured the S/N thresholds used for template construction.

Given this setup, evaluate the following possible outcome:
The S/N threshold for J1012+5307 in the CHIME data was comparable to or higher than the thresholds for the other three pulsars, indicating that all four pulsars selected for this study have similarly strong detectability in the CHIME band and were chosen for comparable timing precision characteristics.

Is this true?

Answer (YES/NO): NO